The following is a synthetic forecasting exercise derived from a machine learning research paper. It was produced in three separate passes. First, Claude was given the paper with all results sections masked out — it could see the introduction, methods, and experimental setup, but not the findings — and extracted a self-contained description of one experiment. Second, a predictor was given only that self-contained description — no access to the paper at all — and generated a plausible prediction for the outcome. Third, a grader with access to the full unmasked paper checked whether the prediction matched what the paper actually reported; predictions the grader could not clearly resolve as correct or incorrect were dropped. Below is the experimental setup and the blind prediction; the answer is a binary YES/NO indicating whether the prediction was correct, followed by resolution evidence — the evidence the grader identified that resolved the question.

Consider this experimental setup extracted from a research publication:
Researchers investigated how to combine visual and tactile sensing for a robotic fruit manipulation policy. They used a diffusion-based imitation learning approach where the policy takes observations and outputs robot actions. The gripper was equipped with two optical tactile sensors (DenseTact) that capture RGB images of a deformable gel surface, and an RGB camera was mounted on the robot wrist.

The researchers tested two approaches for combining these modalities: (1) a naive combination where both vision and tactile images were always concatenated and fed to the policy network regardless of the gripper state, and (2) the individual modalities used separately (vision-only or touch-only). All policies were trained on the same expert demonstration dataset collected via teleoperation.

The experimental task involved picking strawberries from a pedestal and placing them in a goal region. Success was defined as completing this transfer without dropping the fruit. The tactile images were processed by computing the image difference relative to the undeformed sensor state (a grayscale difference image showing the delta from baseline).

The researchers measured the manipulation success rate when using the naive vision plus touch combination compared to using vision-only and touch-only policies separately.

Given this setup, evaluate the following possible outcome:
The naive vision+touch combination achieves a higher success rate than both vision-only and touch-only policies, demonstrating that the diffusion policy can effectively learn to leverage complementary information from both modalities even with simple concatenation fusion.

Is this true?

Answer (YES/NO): NO